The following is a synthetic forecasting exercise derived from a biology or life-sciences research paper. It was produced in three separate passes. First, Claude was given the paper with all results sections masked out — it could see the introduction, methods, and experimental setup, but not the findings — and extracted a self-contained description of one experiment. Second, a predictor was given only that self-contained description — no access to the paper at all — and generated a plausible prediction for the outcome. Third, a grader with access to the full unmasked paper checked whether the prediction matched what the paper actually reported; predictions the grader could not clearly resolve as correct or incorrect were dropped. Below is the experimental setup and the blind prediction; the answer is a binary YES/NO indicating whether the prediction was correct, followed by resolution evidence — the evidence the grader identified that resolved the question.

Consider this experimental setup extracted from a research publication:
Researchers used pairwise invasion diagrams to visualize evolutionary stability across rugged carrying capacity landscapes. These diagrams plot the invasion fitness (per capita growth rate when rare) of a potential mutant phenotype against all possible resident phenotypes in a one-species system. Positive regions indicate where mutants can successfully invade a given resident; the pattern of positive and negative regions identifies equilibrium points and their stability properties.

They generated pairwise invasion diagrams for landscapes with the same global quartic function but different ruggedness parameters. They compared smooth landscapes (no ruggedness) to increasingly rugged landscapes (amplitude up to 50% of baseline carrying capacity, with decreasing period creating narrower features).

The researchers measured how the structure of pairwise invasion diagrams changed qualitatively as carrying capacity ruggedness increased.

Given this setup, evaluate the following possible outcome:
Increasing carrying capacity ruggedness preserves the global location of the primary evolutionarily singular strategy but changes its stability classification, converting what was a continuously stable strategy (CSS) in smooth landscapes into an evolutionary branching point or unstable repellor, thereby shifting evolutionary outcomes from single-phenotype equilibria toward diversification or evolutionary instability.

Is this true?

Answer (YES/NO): NO